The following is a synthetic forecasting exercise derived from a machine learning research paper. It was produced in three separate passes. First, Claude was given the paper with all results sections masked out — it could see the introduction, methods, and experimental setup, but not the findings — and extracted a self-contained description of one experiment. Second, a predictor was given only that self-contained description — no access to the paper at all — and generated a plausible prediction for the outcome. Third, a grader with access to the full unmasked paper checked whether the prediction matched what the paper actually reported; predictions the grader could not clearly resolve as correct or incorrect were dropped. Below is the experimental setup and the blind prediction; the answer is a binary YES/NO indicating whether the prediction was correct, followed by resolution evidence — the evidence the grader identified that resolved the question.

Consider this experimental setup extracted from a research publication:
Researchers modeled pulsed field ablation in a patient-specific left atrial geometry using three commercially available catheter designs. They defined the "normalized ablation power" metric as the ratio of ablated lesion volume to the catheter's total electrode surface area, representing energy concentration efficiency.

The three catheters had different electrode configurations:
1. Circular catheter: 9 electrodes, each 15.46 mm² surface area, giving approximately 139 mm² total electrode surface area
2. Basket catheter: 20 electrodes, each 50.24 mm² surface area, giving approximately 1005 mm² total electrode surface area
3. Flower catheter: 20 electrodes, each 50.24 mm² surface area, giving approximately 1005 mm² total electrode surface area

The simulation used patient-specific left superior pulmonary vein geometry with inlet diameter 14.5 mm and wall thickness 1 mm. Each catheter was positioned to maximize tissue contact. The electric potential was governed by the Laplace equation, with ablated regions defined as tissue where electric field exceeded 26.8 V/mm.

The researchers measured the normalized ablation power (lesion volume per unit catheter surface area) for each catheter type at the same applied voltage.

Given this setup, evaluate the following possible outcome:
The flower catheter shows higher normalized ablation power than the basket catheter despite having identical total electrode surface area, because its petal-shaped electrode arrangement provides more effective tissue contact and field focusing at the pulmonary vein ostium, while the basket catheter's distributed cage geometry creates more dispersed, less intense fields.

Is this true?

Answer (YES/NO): NO